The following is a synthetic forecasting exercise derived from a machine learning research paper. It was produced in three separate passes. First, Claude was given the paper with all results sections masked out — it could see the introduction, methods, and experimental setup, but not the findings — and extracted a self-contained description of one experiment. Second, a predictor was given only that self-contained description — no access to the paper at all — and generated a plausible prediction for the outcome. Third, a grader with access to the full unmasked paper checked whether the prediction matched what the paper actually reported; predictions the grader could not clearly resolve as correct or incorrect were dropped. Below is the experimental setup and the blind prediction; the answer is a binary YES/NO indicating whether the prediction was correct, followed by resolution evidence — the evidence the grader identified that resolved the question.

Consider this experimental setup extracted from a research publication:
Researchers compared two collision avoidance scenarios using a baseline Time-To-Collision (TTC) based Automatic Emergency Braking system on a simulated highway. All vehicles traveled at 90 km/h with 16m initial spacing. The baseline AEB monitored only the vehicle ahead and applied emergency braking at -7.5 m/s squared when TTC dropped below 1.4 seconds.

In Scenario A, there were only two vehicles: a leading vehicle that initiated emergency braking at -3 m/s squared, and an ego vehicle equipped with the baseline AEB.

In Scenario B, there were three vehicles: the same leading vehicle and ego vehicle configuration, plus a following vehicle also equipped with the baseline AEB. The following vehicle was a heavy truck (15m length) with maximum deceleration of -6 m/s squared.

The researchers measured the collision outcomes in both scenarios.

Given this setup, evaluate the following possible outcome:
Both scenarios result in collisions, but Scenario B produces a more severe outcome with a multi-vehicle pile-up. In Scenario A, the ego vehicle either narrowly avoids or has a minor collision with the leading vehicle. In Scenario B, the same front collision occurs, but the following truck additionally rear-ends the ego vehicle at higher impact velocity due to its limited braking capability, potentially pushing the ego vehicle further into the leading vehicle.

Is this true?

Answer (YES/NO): NO